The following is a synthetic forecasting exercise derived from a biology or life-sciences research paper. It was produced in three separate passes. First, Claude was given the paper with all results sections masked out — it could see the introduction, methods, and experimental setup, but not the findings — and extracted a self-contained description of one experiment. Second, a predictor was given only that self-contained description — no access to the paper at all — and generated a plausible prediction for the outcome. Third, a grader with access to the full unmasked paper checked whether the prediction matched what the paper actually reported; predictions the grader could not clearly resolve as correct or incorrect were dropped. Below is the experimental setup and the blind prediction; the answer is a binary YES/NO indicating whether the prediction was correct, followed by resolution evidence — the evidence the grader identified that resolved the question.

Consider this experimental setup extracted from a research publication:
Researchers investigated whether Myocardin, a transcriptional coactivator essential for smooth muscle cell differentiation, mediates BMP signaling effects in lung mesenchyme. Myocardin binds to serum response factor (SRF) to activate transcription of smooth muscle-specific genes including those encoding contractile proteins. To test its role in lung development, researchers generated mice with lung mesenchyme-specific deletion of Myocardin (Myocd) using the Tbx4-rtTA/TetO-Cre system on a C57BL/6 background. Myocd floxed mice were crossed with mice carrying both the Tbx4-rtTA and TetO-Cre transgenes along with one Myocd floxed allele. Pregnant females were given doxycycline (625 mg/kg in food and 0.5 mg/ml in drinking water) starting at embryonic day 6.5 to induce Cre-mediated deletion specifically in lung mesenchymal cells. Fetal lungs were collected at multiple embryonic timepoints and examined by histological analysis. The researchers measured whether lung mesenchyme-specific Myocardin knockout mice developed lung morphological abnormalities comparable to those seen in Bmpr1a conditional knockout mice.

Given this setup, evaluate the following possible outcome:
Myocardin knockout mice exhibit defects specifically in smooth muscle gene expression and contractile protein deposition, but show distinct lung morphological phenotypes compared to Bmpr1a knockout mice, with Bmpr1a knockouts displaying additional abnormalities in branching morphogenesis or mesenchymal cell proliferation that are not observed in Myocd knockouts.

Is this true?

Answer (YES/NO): YES